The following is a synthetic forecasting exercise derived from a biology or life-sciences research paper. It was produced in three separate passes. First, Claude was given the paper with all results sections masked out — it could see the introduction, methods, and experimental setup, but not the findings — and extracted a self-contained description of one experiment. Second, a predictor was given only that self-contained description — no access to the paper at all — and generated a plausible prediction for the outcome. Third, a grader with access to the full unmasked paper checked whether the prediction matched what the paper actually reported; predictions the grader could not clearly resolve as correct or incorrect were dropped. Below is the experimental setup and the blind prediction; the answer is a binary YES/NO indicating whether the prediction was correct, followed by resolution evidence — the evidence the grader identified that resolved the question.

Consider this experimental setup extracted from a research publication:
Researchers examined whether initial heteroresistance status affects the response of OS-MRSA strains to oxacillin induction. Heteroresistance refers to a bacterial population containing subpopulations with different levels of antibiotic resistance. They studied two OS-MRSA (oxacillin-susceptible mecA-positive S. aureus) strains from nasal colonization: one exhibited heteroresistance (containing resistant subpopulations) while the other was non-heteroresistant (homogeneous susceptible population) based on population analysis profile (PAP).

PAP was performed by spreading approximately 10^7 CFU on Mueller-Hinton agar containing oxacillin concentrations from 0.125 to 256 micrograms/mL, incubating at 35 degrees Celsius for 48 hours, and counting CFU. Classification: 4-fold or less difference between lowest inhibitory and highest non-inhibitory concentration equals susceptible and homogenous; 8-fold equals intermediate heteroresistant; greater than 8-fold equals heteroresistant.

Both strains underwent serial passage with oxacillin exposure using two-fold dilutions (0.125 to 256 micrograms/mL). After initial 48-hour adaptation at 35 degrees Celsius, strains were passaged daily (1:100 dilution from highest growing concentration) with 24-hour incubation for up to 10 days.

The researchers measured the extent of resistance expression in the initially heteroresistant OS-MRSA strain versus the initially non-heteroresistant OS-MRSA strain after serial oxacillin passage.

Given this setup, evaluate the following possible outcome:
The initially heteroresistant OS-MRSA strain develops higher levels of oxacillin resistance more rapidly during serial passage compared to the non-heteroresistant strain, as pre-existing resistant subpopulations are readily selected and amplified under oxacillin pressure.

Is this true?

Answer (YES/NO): NO